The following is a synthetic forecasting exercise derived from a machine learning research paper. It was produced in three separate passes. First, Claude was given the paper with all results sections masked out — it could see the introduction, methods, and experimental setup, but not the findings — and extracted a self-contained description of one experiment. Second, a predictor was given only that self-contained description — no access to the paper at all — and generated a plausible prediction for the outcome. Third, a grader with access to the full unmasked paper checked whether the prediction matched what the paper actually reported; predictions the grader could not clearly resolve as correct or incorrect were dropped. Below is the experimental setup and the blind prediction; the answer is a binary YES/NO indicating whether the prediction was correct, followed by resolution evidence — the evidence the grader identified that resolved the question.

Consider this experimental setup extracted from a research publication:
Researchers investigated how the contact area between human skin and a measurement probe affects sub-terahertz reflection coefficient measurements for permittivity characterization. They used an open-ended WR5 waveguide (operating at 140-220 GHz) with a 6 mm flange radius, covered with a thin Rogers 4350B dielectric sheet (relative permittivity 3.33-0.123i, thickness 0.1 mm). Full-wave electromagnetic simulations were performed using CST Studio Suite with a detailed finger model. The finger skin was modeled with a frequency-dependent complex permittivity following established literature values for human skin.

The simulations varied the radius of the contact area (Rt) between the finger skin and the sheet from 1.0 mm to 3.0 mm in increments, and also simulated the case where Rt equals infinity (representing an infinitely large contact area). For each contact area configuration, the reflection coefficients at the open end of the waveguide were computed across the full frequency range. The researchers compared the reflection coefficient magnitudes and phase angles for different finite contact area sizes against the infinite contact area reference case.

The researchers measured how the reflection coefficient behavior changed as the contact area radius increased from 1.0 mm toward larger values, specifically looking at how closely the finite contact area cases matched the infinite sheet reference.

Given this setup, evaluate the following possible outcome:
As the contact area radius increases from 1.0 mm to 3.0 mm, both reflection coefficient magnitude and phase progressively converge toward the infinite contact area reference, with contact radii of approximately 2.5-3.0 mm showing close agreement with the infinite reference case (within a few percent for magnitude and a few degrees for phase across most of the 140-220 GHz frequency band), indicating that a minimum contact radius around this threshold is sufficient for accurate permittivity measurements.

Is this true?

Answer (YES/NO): NO